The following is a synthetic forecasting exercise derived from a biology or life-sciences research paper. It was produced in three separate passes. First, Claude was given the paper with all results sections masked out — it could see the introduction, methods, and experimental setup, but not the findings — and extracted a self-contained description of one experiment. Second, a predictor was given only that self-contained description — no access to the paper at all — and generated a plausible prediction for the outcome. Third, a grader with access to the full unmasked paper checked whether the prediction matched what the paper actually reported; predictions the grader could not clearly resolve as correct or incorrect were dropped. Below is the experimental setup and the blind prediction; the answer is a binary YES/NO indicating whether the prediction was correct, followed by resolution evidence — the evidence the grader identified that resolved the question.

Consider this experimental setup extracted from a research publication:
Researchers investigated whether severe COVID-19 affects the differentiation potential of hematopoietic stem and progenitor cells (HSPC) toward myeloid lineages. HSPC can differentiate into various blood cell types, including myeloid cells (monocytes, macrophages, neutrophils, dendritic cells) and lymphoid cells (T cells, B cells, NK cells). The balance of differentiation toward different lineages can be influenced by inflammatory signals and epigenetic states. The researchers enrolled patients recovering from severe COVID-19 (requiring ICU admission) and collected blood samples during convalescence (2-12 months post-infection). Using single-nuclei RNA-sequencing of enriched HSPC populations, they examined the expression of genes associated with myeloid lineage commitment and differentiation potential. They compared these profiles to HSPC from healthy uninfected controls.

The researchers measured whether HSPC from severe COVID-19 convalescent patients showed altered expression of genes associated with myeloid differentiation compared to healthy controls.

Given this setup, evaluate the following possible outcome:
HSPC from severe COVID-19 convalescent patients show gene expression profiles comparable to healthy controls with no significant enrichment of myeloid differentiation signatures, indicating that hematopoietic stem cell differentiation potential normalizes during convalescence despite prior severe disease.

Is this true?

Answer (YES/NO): NO